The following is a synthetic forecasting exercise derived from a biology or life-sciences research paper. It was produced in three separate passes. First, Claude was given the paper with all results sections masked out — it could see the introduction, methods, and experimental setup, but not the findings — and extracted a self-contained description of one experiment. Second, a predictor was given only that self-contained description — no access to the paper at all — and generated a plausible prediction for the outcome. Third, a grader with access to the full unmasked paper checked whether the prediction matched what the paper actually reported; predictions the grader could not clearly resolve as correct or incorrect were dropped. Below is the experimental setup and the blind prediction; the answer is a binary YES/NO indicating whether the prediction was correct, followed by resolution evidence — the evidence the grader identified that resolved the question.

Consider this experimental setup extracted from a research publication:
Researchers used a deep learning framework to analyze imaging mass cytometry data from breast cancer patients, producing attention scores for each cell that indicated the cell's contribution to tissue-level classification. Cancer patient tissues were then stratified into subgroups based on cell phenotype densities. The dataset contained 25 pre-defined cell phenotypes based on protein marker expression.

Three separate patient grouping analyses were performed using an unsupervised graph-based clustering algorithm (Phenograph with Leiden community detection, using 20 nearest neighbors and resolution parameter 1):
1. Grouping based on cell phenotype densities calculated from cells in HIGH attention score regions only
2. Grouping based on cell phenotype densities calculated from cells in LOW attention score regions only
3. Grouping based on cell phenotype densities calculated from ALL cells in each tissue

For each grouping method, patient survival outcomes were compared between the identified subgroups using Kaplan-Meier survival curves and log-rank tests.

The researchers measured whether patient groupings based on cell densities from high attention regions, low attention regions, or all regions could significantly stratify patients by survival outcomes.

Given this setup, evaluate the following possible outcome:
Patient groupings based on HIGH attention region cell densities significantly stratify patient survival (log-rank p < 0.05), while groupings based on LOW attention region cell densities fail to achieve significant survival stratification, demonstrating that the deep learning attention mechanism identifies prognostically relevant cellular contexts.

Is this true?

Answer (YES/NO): YES